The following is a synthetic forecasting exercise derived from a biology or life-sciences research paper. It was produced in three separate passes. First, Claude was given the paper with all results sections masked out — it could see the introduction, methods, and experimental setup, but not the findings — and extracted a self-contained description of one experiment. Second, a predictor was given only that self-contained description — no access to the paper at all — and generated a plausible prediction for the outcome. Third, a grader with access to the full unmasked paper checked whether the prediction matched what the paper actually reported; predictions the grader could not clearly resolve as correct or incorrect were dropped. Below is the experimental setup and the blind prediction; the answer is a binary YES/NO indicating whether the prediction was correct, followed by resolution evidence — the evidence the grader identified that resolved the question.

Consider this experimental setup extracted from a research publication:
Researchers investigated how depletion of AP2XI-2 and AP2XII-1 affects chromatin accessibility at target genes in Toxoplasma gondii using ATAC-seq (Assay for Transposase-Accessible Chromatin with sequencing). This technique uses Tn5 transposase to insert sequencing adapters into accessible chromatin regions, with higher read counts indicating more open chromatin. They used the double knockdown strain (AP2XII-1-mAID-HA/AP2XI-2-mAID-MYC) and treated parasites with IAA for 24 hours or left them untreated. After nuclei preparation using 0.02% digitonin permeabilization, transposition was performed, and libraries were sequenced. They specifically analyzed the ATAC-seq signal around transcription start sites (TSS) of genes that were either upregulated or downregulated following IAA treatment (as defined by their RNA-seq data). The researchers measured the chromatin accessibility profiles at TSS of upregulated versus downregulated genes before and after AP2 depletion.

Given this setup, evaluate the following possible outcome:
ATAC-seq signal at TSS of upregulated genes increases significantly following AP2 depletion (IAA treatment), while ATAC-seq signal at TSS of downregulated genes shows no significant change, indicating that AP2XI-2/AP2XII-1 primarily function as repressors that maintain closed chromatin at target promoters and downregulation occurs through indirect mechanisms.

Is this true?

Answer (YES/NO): NO